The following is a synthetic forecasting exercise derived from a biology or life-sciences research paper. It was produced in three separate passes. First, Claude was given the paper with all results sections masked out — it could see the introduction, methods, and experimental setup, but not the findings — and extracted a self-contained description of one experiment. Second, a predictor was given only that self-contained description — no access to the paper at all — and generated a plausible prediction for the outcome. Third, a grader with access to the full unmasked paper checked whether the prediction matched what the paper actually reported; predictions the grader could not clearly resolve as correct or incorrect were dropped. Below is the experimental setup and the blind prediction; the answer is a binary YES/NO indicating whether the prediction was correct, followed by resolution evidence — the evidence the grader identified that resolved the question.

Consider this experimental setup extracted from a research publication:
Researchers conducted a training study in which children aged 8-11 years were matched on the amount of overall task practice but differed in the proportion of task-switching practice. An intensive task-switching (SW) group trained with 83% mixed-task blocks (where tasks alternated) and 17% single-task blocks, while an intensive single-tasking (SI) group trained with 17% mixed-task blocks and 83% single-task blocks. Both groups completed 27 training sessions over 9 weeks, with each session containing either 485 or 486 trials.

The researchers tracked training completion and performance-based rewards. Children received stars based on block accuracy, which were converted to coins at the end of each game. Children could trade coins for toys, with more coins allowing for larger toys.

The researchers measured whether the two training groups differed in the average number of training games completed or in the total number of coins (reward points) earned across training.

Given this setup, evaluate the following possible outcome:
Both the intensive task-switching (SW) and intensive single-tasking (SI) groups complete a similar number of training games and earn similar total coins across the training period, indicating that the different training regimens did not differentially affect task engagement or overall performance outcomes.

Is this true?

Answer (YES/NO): YES